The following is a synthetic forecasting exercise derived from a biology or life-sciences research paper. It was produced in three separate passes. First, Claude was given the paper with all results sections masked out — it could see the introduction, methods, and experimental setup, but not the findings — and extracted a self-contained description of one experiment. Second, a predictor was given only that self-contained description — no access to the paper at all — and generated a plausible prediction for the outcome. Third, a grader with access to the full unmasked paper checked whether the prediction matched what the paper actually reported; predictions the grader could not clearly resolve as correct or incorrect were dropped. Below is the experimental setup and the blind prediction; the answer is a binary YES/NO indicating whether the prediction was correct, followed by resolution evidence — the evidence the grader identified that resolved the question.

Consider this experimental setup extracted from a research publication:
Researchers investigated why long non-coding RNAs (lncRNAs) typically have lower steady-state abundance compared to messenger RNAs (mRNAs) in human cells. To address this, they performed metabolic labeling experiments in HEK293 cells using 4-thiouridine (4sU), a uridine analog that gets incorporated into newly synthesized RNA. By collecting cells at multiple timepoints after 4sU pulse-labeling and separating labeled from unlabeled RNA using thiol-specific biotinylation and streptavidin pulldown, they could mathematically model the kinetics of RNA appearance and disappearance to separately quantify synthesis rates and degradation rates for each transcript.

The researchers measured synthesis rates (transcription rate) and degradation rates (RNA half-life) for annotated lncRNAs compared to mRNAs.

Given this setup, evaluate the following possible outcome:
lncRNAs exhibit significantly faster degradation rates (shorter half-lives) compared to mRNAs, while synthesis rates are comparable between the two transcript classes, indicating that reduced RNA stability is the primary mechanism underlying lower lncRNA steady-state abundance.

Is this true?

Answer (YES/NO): NO